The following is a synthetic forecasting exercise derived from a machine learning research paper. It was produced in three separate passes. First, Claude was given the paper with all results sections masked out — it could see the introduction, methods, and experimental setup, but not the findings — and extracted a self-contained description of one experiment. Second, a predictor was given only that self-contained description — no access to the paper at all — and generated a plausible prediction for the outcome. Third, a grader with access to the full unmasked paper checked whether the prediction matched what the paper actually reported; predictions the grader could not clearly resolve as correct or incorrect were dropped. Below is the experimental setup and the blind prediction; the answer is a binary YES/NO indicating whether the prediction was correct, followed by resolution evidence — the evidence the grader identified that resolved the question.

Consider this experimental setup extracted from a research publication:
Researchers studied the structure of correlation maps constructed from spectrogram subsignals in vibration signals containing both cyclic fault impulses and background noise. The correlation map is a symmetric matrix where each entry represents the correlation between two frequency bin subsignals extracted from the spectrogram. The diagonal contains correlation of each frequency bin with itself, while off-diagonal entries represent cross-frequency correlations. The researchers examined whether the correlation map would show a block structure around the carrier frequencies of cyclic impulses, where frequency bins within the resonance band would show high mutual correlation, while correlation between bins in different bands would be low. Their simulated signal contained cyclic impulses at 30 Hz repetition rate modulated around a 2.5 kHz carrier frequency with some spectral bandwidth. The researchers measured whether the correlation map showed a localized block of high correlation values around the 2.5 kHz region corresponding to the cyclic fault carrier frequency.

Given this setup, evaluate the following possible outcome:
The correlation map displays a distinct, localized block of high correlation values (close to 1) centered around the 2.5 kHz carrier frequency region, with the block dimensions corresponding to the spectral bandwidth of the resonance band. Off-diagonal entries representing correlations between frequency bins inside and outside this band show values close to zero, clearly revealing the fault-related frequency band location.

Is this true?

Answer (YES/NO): NO